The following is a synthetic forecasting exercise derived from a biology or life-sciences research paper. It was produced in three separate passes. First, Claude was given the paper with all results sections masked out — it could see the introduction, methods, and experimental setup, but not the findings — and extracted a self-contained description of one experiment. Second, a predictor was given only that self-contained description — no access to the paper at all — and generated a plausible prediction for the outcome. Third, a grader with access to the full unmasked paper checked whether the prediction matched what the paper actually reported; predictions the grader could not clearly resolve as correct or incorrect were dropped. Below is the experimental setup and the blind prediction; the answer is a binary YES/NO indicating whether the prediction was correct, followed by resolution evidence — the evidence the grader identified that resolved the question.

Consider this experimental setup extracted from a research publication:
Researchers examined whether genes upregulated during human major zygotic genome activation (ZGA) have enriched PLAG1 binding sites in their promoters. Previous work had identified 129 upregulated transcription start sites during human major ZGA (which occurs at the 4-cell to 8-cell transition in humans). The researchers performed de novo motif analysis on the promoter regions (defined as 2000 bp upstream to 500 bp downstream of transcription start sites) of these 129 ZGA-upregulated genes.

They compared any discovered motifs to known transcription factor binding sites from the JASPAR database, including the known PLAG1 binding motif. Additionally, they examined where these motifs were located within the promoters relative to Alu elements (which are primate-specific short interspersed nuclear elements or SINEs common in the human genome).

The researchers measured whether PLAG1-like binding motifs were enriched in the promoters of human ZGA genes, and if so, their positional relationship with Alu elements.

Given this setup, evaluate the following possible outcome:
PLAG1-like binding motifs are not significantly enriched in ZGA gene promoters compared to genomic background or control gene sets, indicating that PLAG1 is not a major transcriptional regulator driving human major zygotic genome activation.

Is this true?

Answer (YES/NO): NO